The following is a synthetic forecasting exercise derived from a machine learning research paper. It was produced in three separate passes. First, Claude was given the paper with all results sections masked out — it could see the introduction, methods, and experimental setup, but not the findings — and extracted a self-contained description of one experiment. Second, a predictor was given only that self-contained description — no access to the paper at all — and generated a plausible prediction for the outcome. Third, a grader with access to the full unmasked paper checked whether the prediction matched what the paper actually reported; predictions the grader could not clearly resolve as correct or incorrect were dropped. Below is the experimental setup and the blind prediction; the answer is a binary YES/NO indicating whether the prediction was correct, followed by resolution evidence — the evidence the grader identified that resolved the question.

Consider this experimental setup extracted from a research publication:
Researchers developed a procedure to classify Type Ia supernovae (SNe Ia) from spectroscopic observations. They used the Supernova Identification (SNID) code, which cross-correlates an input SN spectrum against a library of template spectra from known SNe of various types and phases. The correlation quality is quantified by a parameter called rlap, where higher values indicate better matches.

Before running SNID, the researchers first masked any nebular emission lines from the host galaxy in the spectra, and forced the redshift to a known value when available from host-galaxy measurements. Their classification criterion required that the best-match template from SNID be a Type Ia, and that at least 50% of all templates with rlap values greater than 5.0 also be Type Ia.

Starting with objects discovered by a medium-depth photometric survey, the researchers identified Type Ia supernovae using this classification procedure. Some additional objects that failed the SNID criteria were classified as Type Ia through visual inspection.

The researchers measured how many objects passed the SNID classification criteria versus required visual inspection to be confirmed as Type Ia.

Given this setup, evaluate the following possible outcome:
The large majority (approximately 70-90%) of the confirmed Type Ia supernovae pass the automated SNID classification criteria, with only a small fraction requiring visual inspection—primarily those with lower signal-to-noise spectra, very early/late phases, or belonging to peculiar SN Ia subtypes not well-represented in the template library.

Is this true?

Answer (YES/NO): NO